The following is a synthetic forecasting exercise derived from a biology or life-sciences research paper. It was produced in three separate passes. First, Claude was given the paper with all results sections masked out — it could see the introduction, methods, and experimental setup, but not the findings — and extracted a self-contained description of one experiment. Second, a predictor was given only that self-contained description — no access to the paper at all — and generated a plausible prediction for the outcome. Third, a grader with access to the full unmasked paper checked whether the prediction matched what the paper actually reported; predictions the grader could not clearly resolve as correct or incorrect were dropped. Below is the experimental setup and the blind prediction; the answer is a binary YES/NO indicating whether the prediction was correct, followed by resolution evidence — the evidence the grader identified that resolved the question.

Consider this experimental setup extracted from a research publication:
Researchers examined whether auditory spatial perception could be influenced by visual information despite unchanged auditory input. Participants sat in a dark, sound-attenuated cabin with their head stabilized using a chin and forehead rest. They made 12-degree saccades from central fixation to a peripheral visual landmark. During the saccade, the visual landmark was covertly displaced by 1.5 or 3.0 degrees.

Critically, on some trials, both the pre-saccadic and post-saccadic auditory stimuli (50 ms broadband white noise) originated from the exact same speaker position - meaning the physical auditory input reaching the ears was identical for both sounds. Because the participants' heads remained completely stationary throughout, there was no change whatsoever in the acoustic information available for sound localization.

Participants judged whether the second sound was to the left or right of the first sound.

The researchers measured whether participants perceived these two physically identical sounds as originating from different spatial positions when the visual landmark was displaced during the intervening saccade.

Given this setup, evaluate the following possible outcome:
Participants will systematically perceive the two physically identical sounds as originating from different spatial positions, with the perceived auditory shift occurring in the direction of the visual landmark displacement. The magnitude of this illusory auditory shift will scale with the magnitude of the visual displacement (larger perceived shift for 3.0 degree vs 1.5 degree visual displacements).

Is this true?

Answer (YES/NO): YES